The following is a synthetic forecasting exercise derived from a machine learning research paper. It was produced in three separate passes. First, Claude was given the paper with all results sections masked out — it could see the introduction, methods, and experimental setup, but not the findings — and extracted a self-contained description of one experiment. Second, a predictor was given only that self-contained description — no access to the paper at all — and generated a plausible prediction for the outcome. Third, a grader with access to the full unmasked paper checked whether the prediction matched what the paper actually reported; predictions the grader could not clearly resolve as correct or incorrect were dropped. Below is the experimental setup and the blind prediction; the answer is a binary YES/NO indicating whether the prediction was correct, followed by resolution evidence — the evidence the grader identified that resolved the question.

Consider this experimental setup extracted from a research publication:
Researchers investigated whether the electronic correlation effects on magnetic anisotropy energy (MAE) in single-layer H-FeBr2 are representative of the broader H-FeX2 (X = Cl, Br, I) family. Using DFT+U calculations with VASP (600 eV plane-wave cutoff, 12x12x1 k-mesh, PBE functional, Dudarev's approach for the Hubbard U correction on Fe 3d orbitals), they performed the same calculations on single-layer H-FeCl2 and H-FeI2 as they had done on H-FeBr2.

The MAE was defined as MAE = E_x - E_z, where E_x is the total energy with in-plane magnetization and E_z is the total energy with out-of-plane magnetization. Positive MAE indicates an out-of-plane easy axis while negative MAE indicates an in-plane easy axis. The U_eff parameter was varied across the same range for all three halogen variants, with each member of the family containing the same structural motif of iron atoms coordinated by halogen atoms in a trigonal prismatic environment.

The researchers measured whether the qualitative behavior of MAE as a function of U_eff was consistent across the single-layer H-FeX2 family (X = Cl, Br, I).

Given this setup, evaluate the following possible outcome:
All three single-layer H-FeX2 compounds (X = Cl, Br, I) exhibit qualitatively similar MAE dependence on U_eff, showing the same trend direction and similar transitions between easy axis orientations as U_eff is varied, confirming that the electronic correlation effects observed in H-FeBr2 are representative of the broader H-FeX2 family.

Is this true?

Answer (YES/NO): NO